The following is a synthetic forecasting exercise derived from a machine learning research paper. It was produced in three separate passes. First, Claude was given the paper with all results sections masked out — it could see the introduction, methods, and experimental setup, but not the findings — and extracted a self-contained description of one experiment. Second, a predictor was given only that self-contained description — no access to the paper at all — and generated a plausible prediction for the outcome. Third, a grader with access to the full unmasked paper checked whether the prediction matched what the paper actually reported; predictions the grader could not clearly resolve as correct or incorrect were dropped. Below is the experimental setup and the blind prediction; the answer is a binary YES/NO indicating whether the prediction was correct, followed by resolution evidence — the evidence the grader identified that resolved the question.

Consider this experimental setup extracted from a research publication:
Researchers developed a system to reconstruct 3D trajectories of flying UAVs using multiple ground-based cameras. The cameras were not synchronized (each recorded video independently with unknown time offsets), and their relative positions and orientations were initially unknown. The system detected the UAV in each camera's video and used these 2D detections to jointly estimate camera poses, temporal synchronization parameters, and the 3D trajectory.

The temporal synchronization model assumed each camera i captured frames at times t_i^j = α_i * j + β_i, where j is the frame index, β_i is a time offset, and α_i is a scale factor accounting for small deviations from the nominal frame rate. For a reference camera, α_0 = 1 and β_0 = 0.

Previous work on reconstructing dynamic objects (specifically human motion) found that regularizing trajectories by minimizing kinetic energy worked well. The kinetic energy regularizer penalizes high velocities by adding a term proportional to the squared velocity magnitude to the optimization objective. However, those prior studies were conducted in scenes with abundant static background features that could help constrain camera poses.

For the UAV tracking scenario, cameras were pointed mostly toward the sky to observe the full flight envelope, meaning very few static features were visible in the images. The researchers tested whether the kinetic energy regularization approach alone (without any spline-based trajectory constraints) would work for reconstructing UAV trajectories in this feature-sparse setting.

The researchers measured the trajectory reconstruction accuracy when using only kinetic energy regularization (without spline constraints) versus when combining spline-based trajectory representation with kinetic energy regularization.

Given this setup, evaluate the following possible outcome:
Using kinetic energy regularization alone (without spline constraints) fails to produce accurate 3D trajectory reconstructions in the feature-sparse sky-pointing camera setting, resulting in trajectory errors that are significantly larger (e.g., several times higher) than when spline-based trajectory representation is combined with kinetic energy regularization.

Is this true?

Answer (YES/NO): YES